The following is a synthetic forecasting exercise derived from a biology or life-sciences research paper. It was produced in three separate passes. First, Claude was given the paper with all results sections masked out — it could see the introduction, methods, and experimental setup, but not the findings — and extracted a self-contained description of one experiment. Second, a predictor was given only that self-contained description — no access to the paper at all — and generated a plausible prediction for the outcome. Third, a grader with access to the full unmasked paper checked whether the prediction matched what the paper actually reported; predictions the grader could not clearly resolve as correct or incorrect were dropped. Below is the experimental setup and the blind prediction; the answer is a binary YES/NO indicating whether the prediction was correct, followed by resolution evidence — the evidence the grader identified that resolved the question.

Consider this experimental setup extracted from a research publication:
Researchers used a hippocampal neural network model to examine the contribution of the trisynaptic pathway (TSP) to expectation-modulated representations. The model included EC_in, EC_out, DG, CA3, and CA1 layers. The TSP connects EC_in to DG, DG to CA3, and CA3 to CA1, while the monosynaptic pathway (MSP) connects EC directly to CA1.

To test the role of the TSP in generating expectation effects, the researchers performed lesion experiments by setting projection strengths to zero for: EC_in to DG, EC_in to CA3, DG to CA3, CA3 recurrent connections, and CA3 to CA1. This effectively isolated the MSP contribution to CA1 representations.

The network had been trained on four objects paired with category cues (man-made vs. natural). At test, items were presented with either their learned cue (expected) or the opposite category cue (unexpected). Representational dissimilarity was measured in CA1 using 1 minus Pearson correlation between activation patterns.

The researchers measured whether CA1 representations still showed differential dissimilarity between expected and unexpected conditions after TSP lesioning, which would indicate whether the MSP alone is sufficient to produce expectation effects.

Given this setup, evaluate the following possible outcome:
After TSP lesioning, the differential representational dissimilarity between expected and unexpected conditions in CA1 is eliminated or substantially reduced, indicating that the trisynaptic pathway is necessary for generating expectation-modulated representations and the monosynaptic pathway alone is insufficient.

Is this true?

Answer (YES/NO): YES